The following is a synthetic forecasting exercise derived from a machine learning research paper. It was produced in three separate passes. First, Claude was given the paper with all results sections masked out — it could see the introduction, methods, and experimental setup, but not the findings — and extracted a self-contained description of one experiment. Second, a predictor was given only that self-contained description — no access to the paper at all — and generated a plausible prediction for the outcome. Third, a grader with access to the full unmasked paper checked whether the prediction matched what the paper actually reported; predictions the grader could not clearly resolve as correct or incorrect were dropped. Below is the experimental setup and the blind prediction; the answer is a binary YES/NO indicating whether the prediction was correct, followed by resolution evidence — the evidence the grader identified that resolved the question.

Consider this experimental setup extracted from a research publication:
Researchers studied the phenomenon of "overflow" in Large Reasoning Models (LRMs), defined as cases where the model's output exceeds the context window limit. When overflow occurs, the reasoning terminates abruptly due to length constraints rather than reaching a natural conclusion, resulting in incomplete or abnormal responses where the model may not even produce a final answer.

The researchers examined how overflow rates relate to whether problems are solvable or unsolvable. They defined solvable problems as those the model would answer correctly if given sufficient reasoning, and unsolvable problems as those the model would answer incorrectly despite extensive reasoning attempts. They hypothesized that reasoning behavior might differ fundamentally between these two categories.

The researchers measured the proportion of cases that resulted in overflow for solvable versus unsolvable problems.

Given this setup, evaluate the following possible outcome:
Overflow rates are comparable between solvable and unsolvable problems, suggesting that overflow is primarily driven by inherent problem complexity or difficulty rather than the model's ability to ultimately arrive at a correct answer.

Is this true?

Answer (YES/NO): NO